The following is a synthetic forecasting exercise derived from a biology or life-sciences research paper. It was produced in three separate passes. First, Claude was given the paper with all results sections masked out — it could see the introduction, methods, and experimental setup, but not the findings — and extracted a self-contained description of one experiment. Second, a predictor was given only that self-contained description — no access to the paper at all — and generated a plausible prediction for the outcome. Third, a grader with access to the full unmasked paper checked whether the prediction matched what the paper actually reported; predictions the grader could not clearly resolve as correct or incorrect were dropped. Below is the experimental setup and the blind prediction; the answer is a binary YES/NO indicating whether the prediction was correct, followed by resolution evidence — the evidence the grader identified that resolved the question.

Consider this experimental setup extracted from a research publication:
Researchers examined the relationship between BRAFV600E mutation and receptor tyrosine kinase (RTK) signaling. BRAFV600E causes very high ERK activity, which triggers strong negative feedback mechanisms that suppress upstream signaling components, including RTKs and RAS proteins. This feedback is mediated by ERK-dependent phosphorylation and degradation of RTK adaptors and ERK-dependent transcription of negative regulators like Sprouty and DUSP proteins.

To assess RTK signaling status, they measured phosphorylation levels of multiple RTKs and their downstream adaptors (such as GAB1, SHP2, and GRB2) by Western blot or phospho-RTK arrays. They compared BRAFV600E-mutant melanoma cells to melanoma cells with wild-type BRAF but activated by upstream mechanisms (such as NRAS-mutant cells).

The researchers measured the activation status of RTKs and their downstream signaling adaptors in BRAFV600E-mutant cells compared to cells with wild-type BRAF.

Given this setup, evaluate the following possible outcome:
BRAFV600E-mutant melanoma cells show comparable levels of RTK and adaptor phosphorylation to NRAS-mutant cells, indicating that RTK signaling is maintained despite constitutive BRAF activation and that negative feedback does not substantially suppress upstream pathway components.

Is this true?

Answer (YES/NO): NO